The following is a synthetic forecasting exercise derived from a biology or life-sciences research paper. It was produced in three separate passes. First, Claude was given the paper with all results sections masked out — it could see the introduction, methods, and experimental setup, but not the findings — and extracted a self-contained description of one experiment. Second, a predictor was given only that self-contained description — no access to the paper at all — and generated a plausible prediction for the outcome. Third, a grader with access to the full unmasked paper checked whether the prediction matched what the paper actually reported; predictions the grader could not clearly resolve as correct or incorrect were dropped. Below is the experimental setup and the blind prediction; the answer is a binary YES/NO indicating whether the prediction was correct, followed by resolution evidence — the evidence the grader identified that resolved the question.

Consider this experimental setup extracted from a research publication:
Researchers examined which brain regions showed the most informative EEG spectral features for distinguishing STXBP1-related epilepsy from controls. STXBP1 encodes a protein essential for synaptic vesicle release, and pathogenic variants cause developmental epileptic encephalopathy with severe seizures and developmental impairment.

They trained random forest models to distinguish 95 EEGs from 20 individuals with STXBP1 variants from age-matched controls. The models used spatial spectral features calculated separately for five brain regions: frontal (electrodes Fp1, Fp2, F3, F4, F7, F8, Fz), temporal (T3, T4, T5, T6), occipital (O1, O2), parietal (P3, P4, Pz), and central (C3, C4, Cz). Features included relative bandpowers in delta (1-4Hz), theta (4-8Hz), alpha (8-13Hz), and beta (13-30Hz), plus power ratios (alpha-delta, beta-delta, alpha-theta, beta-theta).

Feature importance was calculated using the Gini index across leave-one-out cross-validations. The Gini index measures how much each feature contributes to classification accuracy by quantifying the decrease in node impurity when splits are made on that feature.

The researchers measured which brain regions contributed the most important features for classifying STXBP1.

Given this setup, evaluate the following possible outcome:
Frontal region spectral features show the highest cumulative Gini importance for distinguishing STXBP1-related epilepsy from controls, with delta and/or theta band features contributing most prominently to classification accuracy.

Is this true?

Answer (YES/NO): NO